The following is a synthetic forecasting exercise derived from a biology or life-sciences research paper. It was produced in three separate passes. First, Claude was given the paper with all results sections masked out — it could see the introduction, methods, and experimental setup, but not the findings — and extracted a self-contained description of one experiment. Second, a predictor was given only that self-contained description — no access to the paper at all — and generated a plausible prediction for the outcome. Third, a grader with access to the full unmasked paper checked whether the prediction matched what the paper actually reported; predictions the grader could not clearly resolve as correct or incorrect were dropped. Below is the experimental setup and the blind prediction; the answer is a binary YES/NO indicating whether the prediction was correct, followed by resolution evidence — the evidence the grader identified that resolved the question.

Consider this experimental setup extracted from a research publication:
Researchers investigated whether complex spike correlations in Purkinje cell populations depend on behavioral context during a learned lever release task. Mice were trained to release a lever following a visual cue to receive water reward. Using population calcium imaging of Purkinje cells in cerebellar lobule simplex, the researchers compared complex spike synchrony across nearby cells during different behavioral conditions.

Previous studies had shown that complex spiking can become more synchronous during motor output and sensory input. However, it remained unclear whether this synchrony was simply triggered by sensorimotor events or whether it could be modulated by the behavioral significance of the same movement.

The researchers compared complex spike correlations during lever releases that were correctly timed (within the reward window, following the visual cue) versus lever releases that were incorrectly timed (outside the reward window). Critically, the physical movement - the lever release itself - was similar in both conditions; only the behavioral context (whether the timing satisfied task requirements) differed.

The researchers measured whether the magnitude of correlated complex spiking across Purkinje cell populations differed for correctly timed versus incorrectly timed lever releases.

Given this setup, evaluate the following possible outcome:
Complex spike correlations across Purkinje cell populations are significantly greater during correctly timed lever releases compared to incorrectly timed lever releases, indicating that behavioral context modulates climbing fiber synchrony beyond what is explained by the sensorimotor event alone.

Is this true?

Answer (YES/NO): YES